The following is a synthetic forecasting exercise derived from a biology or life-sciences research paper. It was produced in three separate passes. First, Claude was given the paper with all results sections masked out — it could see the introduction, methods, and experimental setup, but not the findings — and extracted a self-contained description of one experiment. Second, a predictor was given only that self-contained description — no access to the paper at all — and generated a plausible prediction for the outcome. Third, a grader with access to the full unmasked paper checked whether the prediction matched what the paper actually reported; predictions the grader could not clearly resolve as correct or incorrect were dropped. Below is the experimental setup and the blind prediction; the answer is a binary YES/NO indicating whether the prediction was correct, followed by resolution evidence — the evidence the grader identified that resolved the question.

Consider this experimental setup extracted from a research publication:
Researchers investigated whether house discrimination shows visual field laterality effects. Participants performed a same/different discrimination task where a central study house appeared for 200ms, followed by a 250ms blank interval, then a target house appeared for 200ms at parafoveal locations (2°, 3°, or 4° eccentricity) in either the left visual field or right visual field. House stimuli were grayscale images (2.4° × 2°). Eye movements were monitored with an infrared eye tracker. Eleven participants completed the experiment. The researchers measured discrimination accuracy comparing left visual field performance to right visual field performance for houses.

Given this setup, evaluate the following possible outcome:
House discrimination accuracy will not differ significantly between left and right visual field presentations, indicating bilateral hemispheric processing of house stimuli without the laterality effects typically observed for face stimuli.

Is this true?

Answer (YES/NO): YES